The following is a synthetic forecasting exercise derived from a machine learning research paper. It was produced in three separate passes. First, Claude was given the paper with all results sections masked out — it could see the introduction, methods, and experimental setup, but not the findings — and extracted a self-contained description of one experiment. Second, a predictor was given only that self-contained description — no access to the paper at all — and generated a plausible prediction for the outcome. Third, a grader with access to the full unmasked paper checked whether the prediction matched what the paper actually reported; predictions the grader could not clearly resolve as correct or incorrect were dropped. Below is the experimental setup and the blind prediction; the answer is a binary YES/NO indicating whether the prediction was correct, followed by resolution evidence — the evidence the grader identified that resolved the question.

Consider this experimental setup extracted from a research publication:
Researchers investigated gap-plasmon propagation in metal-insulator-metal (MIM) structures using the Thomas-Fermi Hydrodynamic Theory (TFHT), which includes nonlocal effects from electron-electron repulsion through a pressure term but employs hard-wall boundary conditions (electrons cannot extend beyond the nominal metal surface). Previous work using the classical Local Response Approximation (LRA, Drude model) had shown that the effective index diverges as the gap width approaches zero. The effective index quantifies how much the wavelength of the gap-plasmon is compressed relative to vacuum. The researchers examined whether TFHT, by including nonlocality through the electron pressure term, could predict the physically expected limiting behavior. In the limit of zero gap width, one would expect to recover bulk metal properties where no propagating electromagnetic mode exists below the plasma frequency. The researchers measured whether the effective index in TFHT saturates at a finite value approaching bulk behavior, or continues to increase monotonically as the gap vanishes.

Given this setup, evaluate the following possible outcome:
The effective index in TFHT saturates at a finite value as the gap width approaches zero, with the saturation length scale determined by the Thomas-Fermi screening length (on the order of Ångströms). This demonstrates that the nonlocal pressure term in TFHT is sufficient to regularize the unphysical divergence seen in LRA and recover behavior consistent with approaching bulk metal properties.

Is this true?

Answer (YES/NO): NO